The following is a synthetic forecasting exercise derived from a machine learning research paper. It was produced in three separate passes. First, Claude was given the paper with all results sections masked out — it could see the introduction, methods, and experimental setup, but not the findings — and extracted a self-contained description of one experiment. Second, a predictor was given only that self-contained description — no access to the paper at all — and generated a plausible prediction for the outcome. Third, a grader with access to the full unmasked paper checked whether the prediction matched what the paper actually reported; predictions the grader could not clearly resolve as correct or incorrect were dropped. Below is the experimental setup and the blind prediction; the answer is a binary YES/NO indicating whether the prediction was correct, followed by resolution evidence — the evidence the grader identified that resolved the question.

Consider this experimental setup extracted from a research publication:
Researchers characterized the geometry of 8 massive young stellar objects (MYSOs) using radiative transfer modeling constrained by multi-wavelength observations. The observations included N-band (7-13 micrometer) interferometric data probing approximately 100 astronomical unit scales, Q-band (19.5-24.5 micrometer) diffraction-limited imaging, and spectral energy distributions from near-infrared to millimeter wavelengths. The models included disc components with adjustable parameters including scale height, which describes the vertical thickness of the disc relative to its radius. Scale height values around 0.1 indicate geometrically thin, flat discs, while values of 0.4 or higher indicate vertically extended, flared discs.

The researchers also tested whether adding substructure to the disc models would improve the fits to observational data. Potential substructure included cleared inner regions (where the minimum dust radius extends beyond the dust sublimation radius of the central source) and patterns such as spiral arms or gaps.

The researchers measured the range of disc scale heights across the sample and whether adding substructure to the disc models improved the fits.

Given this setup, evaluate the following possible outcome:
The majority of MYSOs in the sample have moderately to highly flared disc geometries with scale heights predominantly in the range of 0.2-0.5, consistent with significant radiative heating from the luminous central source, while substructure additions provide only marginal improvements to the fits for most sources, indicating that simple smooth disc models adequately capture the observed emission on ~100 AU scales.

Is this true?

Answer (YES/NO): NO